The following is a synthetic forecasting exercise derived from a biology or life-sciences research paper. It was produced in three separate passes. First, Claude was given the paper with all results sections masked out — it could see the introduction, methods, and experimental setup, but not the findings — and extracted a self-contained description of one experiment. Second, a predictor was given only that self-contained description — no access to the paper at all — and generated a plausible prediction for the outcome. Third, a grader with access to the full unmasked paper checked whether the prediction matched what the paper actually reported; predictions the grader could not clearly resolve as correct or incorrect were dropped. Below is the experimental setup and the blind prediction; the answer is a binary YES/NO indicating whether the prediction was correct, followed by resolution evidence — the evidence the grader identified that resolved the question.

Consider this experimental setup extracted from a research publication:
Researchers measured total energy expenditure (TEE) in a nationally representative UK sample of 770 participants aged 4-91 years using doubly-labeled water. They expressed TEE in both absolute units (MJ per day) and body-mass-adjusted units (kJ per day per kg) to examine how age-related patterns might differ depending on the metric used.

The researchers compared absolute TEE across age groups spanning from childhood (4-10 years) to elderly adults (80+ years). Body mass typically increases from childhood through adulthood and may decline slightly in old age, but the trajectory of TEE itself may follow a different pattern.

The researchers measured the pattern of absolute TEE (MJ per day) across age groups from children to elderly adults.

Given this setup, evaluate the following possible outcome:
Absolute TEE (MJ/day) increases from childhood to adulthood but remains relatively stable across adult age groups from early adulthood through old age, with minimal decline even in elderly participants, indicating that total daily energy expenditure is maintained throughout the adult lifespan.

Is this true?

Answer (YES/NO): NO